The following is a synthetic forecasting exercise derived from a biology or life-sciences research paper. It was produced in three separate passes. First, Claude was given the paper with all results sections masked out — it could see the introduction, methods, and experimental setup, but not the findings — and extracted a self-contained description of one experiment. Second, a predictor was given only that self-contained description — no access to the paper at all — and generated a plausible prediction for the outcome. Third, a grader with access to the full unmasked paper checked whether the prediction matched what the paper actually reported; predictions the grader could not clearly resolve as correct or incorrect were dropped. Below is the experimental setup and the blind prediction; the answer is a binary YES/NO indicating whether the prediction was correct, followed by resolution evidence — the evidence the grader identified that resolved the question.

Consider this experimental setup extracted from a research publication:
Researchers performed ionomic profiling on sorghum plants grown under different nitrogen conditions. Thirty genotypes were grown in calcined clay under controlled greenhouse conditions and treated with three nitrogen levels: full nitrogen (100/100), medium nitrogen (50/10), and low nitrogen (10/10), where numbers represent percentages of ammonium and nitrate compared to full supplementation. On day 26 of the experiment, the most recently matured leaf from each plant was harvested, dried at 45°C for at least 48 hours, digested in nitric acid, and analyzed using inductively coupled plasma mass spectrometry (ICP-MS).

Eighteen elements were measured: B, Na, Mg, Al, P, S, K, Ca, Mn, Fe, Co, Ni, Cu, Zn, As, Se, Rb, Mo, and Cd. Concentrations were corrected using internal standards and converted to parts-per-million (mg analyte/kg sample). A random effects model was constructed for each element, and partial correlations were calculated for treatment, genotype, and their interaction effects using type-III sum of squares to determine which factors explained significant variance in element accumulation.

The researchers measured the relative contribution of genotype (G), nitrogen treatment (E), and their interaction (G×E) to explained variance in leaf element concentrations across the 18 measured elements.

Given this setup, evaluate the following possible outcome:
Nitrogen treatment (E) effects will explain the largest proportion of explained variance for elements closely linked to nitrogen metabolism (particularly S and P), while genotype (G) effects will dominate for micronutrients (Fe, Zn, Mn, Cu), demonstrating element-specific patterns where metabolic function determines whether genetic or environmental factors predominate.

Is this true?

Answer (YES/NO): NO